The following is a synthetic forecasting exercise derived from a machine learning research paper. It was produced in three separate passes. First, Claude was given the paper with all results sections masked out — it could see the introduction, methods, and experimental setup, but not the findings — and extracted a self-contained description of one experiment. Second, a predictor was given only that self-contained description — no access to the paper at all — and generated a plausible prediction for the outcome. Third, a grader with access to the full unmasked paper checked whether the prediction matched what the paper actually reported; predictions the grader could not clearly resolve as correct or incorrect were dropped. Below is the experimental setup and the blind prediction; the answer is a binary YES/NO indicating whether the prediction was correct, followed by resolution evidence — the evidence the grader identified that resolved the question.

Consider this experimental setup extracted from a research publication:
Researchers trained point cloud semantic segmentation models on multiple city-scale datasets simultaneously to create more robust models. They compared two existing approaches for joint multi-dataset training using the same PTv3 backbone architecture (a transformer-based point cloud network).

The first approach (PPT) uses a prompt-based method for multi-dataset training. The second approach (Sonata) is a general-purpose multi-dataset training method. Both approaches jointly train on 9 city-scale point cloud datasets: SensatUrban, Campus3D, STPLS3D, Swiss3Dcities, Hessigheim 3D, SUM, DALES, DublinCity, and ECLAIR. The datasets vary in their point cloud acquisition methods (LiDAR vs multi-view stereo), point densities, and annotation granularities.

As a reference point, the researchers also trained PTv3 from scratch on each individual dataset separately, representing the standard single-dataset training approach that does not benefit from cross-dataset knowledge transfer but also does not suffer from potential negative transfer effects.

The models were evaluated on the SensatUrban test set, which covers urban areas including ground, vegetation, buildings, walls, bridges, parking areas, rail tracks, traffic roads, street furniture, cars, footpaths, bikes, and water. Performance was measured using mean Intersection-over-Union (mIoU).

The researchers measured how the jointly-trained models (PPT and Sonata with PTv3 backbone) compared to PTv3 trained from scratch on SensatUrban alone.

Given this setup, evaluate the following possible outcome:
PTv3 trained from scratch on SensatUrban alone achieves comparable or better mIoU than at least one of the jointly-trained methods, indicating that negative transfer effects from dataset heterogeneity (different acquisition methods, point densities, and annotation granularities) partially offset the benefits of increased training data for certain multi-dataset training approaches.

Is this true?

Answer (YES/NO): YES